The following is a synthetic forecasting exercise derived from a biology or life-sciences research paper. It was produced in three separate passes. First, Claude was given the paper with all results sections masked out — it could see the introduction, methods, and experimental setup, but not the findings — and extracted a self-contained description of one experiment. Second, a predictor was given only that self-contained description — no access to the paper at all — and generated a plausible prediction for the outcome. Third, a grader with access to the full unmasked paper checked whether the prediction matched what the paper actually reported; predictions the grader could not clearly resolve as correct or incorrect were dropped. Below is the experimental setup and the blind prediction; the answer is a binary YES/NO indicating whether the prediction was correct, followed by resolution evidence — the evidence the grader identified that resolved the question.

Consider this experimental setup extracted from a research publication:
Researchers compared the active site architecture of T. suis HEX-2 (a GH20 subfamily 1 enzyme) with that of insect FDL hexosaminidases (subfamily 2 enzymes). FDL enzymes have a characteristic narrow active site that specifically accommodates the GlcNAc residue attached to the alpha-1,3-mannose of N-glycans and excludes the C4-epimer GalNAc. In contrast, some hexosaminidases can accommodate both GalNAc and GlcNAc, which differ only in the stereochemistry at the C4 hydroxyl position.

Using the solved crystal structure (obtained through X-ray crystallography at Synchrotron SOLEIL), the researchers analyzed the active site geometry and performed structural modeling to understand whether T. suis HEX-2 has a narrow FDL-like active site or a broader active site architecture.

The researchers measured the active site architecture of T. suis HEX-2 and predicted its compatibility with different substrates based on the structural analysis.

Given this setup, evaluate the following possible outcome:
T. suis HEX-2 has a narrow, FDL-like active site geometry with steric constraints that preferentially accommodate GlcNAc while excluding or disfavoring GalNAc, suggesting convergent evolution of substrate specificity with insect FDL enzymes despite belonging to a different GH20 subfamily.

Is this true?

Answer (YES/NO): NO